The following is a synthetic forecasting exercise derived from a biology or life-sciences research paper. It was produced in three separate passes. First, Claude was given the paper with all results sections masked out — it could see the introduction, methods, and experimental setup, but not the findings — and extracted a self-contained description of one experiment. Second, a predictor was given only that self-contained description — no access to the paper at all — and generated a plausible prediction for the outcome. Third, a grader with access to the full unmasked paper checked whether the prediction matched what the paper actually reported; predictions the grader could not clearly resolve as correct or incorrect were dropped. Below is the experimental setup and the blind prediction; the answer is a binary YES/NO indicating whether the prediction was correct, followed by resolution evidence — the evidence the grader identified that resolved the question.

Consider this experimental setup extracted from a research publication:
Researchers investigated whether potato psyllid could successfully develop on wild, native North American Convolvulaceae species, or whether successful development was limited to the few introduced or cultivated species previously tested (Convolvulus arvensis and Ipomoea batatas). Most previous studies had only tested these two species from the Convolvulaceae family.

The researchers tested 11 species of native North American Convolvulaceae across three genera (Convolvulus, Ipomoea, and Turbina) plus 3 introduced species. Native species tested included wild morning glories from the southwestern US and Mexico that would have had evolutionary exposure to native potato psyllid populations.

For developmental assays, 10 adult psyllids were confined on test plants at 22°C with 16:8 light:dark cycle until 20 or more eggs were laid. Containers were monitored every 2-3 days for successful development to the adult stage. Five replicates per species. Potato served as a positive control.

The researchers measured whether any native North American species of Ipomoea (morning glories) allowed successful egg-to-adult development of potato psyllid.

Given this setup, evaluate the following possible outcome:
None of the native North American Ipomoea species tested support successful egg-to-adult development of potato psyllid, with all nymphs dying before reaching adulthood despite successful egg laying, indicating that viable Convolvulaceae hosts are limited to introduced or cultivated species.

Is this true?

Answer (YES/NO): NO